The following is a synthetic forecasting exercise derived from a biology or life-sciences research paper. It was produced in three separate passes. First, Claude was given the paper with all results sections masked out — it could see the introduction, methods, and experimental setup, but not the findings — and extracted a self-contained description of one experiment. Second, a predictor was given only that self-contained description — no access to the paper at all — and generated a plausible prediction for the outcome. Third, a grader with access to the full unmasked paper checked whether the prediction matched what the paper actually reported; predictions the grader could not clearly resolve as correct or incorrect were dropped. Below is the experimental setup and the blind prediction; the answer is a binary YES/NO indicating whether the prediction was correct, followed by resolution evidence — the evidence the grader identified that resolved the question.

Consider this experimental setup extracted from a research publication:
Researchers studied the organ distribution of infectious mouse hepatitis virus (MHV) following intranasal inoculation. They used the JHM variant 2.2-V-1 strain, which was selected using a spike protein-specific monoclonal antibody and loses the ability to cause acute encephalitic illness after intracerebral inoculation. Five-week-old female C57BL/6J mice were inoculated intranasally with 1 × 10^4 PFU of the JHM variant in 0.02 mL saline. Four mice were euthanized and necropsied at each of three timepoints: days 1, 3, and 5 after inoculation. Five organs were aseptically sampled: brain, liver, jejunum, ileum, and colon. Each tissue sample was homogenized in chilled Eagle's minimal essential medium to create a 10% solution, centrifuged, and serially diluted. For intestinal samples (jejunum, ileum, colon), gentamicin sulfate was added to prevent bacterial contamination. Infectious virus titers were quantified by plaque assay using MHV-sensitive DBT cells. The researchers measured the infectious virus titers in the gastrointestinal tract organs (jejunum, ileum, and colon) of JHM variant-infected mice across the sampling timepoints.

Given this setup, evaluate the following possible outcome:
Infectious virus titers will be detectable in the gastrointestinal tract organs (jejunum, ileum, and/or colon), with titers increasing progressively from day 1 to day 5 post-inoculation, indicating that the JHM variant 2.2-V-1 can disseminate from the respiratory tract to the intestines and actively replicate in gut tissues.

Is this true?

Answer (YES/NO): NO